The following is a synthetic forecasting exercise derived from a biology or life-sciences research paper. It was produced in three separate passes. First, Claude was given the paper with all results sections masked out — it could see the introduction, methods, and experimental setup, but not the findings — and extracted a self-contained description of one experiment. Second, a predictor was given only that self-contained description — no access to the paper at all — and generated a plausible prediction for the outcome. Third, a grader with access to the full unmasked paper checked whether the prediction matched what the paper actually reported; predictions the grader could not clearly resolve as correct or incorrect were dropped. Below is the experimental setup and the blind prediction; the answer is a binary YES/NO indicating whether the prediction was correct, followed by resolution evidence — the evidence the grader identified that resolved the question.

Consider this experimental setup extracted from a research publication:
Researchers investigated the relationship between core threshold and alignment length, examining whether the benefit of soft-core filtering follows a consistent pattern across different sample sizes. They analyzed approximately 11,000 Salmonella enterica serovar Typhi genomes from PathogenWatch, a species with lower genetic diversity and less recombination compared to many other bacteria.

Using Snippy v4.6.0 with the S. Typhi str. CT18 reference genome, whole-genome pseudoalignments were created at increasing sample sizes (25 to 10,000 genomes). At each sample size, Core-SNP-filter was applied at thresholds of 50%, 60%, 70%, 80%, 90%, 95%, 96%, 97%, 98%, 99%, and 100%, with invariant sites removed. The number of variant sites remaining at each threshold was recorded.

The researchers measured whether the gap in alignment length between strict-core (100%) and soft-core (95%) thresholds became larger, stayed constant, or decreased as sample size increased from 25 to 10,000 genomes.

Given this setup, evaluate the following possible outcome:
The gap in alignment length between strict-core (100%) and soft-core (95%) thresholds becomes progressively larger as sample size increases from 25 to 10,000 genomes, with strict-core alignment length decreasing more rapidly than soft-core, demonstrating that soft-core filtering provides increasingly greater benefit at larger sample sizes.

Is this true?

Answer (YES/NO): YES